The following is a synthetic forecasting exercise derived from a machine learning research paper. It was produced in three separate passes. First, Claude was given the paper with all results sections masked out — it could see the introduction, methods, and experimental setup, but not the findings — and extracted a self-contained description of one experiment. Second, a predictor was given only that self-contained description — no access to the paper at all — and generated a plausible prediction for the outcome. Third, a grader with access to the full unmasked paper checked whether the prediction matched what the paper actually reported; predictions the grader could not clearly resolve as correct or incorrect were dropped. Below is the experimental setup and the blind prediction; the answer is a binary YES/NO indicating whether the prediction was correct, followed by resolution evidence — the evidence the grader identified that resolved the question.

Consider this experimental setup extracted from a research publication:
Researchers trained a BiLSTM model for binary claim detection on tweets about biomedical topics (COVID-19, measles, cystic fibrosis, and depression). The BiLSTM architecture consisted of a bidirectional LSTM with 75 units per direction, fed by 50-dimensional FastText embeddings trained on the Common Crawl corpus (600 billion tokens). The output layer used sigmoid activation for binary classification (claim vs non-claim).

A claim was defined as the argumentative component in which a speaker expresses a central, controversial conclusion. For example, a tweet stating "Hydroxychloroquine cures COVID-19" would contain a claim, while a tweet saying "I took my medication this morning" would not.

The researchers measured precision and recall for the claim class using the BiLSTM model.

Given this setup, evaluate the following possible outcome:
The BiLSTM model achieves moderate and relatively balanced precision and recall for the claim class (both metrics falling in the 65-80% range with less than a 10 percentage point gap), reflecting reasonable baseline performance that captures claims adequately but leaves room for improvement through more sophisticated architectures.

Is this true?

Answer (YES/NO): NO